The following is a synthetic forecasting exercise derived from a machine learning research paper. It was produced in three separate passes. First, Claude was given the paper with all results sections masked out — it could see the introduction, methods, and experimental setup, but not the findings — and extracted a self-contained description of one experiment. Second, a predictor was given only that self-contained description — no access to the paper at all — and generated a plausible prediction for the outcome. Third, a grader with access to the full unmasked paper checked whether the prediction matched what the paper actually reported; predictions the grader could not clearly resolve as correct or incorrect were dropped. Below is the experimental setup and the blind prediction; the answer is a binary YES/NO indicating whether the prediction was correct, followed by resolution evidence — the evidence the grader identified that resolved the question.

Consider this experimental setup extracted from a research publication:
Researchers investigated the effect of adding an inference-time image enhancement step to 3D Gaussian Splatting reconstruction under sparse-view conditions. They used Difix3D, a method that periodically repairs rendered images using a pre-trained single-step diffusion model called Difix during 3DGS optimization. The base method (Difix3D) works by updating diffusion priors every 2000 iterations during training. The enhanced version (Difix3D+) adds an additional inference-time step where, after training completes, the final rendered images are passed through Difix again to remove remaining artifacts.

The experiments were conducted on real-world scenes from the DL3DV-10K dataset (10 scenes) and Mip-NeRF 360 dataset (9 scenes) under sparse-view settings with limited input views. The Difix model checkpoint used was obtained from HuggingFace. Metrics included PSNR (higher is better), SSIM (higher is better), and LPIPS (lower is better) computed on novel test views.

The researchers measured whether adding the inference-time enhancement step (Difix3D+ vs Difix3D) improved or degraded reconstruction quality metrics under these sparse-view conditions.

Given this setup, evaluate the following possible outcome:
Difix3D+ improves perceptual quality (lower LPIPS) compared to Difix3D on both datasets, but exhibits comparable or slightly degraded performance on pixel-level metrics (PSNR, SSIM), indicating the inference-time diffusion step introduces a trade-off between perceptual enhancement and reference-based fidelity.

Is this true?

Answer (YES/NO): NO